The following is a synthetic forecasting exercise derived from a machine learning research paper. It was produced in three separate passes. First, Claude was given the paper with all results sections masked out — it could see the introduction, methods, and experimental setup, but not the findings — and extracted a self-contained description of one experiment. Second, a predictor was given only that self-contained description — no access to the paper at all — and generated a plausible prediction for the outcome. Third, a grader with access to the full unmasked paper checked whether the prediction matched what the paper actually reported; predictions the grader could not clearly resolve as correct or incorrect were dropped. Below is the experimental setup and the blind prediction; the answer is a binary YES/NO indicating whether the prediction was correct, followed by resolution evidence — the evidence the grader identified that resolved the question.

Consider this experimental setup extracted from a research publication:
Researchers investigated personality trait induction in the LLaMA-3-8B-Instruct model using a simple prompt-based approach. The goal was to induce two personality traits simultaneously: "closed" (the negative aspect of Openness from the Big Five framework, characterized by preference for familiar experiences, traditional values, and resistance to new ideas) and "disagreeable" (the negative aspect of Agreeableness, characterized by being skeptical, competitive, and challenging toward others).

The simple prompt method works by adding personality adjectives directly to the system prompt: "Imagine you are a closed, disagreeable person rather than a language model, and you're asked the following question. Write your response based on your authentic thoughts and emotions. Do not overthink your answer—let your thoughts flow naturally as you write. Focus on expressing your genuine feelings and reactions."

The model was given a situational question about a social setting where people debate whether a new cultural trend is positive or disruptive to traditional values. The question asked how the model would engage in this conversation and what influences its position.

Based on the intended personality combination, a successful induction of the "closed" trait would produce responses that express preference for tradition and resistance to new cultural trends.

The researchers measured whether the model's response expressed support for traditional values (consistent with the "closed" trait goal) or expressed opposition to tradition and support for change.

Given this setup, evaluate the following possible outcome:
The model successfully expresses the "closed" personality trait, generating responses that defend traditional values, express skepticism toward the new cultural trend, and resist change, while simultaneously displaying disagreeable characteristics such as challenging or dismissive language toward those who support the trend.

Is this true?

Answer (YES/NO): NO